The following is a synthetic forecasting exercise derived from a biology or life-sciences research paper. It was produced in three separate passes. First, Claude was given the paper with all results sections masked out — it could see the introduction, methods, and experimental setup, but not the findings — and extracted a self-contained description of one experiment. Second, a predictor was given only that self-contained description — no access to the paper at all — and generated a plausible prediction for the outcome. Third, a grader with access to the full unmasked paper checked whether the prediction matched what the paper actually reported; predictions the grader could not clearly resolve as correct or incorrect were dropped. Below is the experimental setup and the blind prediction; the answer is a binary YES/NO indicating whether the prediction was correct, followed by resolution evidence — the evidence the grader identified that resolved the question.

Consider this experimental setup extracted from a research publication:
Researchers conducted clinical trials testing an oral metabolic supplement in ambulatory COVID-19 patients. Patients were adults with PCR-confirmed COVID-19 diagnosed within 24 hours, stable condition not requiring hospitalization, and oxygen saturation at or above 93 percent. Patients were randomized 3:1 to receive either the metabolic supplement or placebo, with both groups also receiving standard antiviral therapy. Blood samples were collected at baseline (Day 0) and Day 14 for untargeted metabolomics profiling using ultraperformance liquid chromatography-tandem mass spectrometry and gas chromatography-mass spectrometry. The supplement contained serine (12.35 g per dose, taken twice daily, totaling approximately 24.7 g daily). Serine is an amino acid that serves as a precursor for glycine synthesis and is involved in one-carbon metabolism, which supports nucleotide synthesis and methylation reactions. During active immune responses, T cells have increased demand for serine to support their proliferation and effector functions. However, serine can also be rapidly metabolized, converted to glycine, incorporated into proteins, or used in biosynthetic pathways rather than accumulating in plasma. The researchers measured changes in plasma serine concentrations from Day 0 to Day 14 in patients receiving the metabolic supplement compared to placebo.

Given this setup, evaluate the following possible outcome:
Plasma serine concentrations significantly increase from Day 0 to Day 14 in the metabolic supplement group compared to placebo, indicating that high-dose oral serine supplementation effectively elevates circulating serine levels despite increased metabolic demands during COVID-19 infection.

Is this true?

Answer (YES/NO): YES